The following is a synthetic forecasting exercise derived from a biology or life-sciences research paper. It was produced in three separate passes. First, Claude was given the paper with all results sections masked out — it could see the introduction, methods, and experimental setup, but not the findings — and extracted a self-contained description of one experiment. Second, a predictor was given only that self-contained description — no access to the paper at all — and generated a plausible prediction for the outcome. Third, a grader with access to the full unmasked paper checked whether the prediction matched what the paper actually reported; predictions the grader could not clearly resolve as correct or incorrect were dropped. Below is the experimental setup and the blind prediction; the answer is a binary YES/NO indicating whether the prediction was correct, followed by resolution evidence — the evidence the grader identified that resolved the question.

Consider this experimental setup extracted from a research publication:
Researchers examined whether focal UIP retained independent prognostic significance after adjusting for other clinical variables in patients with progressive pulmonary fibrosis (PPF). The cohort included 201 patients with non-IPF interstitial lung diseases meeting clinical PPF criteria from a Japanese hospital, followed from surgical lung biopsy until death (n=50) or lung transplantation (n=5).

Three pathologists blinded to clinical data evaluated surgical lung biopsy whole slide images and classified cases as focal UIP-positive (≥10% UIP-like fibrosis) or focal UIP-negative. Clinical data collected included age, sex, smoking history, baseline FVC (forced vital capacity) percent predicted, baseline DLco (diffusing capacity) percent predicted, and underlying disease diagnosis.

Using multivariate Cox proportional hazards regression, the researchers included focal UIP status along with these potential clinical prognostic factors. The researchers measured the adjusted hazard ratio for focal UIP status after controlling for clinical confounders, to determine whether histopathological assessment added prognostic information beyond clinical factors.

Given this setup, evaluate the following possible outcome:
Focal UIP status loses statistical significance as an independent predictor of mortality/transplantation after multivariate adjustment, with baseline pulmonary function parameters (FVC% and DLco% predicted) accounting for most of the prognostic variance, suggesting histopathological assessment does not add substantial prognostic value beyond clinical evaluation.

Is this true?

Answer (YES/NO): NO